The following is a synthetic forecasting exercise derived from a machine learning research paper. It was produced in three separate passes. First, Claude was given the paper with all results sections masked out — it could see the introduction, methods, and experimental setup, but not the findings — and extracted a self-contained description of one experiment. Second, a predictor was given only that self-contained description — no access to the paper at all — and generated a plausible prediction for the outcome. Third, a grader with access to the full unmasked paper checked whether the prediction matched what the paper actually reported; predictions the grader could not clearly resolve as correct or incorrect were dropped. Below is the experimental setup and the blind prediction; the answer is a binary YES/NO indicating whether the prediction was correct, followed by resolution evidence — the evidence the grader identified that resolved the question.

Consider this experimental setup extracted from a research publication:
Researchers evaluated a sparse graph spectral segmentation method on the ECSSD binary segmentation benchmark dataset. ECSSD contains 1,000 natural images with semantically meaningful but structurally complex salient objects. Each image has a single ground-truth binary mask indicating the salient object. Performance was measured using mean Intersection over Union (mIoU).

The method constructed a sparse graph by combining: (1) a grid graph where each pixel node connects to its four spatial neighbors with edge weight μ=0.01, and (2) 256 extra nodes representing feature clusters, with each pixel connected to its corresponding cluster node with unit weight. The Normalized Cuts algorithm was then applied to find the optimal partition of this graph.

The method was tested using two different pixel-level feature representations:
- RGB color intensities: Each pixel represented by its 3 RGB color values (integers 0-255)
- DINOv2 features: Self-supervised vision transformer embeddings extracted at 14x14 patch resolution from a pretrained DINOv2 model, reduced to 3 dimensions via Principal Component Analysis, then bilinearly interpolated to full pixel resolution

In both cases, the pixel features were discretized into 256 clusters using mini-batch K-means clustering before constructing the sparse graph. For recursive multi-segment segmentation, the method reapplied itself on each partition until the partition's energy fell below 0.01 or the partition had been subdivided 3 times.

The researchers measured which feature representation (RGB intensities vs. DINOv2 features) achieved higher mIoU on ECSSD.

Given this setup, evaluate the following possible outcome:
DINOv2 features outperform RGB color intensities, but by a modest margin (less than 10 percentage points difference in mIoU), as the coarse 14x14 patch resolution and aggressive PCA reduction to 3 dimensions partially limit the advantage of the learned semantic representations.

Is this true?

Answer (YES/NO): YES